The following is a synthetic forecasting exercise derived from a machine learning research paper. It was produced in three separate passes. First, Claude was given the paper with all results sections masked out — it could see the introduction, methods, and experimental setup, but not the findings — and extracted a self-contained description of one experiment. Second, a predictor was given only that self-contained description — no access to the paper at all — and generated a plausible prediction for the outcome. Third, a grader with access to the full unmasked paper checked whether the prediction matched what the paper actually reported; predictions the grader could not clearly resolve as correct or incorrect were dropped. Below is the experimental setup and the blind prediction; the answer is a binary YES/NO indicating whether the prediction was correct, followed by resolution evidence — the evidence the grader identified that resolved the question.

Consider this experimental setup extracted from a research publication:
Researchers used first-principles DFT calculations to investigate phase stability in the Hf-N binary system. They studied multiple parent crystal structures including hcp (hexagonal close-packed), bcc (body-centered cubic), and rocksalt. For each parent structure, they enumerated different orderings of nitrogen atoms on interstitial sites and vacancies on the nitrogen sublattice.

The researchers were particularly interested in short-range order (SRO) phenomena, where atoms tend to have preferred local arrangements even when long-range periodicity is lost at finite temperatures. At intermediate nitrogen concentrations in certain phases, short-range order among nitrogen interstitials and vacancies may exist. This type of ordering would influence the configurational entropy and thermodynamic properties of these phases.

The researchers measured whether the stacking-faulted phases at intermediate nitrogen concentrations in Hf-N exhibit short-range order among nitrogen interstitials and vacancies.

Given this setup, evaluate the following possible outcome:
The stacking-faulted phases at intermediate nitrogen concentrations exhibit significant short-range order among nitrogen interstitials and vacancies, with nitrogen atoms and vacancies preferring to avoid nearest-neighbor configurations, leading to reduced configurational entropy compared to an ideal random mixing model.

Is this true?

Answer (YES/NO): YES